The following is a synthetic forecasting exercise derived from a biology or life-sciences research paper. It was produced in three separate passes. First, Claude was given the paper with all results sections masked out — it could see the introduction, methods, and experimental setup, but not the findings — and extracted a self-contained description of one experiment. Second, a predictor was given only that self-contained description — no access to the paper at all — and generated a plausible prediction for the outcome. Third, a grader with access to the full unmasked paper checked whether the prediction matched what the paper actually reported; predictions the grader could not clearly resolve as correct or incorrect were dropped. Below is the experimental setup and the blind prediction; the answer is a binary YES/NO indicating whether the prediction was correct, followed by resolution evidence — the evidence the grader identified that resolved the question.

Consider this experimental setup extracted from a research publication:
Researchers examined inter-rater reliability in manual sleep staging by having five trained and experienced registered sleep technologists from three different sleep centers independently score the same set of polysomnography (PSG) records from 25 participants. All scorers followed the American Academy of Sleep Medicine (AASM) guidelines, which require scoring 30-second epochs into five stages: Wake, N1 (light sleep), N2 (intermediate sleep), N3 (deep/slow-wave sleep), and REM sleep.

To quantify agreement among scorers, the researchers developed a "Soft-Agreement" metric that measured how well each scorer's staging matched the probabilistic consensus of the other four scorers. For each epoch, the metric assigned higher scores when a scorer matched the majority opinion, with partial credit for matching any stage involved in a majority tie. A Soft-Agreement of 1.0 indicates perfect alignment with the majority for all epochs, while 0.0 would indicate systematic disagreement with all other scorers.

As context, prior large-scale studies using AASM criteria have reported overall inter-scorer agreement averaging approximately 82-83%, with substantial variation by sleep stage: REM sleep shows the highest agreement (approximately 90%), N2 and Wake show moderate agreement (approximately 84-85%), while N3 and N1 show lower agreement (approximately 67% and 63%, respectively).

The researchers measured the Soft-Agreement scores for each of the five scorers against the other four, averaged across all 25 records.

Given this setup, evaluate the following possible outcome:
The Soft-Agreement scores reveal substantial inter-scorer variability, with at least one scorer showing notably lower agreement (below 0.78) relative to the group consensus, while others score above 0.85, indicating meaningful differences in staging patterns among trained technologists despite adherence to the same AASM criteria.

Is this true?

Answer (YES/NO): NO